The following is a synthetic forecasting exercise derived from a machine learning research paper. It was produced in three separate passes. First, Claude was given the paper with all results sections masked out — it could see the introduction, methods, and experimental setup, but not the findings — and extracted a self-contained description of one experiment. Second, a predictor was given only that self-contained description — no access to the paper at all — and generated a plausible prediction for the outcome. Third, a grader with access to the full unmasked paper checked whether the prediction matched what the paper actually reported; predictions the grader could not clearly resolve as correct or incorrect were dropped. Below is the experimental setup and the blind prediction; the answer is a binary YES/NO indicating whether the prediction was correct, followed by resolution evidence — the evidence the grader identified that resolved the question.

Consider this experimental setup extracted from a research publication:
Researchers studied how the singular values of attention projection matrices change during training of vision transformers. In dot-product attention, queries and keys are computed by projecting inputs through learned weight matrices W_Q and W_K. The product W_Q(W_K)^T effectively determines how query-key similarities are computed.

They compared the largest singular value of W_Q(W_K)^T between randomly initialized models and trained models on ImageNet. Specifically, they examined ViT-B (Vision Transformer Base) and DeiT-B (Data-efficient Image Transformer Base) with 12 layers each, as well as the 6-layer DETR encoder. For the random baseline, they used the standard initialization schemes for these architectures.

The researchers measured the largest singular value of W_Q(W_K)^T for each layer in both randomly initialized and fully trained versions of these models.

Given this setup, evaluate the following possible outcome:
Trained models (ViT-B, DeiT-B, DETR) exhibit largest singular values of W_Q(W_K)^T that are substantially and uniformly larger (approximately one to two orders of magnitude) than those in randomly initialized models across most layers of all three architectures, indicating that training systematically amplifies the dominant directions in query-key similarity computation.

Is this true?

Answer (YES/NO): NO